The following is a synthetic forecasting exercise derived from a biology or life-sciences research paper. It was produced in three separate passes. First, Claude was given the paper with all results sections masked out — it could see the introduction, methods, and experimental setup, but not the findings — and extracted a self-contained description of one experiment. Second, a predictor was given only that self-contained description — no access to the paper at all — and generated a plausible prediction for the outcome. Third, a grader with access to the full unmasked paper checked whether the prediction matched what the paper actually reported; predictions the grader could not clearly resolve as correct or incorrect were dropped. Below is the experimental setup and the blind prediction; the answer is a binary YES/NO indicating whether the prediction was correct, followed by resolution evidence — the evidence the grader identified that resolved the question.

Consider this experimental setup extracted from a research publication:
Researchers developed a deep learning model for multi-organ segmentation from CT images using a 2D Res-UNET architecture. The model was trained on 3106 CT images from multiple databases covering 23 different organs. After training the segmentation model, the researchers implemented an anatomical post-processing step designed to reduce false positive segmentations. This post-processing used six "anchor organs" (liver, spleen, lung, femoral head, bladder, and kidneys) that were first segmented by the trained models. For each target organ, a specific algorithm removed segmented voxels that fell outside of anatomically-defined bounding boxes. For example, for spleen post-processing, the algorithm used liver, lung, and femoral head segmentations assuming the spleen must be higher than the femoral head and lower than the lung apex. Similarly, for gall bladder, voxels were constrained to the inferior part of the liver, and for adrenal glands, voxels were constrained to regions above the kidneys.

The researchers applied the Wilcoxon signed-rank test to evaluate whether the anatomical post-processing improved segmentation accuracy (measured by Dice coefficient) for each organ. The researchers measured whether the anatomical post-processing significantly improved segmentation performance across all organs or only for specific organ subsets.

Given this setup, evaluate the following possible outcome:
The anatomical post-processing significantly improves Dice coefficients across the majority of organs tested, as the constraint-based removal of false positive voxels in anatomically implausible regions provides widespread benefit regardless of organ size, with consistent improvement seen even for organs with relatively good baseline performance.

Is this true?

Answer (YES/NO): NO